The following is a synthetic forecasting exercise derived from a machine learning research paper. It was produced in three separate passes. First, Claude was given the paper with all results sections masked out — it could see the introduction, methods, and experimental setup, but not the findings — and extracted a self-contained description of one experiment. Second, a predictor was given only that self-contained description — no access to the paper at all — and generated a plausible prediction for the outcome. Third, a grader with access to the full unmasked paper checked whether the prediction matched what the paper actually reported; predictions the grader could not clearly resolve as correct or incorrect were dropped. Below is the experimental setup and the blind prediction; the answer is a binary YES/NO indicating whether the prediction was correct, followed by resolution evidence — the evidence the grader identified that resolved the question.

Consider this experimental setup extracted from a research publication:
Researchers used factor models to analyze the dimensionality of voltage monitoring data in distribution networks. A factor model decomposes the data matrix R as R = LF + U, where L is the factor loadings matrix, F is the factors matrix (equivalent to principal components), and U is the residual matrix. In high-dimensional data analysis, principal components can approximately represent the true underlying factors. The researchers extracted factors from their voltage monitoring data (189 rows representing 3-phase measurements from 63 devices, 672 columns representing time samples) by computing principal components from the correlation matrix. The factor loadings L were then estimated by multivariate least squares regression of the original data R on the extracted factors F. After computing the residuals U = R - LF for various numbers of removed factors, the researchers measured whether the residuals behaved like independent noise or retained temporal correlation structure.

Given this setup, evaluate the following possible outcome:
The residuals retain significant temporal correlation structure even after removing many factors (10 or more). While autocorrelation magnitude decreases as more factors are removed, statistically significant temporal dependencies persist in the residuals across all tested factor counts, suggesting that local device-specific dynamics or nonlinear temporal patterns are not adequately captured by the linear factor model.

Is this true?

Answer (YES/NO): YES